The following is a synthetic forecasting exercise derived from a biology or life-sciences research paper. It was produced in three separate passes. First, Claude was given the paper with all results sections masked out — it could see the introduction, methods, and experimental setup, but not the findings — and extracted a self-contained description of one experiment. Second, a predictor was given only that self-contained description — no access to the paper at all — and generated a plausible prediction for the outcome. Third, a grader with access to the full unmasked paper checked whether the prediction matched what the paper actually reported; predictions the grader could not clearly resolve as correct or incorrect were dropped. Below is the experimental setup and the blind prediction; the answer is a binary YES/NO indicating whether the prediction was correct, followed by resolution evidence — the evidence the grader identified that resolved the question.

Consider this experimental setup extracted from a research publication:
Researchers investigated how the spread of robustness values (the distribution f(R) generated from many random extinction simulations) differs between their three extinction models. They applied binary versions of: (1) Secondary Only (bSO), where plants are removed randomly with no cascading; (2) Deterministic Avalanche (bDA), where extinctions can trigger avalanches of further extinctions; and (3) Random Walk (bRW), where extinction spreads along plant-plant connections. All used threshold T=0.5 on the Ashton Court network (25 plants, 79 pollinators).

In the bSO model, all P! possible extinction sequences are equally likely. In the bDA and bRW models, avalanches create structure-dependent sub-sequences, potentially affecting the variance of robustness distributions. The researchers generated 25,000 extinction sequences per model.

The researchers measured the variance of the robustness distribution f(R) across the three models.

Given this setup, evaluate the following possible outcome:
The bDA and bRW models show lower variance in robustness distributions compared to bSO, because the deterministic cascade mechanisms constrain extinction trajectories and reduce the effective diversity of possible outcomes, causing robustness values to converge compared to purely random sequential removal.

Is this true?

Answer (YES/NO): NO